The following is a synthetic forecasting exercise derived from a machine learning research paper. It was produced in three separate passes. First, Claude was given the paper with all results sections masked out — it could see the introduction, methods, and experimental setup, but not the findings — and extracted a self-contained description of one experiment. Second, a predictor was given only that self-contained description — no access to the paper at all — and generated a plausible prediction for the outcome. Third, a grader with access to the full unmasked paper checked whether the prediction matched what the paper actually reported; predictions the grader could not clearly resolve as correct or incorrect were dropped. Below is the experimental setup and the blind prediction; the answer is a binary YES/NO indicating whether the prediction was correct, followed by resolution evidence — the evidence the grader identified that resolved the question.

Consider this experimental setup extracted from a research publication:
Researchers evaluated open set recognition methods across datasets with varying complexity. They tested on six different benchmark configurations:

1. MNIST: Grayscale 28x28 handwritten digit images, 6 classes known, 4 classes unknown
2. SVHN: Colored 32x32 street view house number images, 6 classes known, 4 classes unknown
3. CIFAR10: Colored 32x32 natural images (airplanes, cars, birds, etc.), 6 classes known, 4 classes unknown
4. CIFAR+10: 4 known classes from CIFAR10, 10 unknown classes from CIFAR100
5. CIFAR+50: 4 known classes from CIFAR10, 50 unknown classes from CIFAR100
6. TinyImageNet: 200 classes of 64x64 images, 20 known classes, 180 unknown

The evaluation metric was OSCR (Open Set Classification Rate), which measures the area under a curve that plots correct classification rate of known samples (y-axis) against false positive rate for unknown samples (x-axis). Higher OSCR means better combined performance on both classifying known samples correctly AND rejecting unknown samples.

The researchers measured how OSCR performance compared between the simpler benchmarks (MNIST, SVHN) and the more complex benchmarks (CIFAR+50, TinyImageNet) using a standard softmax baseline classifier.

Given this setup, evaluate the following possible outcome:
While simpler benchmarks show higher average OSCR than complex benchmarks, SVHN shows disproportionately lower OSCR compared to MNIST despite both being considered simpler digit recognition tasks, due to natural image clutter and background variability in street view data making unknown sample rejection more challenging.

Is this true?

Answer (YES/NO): NO